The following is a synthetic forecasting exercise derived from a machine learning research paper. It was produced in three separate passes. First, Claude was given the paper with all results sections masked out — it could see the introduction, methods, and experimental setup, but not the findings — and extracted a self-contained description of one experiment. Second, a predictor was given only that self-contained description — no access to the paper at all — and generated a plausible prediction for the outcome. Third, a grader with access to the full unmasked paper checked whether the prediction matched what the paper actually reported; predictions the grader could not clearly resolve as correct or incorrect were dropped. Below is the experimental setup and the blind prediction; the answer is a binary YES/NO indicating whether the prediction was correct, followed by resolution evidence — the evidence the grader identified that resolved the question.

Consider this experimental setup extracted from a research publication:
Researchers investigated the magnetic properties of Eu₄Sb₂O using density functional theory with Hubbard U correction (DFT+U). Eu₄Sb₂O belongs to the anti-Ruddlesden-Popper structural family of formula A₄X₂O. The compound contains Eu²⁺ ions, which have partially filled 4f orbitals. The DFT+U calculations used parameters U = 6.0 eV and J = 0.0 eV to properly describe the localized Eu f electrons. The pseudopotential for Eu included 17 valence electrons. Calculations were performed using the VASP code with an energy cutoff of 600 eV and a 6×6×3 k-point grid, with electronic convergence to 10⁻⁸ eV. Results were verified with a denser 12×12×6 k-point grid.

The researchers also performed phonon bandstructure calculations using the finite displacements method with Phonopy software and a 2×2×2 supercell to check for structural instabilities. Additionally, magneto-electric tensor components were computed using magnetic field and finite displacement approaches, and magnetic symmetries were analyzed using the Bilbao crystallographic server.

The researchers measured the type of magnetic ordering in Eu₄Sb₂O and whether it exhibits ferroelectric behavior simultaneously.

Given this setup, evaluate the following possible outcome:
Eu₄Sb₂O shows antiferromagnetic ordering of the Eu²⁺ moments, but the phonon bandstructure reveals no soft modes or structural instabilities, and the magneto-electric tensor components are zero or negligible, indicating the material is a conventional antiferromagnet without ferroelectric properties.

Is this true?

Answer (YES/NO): NO